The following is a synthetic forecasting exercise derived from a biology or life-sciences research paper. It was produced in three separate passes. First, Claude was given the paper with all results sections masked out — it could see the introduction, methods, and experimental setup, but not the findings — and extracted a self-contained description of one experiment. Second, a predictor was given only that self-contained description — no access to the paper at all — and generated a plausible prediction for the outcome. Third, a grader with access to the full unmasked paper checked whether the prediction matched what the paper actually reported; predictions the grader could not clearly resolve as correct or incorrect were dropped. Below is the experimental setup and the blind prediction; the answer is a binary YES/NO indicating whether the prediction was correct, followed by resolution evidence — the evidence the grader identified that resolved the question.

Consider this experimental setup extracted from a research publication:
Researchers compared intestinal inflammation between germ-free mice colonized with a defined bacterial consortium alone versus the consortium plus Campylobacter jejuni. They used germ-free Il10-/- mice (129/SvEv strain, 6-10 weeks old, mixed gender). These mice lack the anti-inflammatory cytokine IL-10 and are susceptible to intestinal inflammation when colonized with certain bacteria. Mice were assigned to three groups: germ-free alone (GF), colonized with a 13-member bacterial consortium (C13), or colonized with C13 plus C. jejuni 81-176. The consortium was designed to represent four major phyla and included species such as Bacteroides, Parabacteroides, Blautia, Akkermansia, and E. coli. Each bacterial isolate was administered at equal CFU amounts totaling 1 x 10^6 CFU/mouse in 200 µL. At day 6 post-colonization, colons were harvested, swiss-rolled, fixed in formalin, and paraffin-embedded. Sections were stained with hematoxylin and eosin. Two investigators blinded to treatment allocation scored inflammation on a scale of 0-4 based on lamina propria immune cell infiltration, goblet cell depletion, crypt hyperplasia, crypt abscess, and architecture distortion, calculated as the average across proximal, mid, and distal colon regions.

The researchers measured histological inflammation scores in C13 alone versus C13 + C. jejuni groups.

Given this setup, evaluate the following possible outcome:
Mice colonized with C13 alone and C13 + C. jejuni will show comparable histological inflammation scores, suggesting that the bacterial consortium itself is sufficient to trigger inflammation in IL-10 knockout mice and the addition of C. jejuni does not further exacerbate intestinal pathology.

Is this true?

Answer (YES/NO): NO